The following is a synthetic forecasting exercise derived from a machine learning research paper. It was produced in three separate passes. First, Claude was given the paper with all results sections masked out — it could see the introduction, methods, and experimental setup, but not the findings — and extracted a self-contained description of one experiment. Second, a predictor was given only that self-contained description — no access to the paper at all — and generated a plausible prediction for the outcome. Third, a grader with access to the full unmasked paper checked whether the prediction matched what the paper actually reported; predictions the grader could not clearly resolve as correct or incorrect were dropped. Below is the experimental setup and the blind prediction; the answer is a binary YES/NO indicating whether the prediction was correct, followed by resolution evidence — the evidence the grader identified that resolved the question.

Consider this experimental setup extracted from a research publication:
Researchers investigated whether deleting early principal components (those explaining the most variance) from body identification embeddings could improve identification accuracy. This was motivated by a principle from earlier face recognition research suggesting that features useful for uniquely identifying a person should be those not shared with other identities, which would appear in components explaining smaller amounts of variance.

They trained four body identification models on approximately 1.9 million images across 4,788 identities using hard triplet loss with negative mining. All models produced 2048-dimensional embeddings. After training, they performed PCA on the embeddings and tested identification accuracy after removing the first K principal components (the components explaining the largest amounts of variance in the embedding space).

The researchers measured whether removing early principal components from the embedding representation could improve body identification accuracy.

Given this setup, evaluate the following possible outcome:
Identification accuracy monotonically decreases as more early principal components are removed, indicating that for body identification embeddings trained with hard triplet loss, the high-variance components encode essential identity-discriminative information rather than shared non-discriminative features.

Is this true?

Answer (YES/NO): NO